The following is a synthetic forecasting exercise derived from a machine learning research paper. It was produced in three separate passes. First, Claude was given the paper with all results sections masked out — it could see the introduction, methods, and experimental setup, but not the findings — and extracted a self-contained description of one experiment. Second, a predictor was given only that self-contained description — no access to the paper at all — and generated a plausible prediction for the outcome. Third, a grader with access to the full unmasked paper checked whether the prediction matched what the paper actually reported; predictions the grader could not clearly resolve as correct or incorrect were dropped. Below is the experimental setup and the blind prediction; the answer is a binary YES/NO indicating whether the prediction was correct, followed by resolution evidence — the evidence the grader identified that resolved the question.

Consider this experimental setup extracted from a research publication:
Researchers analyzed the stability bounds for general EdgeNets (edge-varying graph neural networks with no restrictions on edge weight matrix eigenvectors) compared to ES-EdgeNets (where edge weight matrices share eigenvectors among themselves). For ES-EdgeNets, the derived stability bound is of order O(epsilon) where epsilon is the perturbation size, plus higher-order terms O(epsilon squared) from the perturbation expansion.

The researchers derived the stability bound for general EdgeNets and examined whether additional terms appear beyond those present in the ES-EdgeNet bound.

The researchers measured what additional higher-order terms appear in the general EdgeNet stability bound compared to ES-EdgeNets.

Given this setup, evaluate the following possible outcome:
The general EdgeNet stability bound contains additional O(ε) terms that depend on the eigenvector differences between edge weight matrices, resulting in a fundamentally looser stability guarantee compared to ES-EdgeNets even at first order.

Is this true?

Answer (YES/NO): NO